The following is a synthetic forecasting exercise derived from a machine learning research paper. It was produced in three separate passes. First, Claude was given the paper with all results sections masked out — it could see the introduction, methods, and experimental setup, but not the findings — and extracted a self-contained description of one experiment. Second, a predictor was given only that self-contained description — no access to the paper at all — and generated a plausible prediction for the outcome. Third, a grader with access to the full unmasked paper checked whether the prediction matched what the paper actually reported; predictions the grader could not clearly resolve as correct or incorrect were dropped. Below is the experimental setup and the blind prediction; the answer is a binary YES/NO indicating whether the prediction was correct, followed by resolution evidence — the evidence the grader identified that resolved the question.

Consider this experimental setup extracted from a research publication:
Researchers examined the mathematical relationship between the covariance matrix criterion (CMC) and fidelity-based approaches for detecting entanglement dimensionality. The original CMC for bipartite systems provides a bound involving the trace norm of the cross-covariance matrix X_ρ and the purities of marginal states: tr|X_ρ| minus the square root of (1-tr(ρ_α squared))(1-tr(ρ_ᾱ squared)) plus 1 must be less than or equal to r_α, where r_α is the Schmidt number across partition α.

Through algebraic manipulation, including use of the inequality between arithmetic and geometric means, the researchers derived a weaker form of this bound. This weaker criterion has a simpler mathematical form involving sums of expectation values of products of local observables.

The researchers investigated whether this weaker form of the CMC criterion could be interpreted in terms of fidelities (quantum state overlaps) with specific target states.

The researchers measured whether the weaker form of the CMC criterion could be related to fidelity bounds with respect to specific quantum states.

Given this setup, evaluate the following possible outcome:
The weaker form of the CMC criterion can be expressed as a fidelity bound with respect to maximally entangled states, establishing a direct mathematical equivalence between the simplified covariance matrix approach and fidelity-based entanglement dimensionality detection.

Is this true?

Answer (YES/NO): YES